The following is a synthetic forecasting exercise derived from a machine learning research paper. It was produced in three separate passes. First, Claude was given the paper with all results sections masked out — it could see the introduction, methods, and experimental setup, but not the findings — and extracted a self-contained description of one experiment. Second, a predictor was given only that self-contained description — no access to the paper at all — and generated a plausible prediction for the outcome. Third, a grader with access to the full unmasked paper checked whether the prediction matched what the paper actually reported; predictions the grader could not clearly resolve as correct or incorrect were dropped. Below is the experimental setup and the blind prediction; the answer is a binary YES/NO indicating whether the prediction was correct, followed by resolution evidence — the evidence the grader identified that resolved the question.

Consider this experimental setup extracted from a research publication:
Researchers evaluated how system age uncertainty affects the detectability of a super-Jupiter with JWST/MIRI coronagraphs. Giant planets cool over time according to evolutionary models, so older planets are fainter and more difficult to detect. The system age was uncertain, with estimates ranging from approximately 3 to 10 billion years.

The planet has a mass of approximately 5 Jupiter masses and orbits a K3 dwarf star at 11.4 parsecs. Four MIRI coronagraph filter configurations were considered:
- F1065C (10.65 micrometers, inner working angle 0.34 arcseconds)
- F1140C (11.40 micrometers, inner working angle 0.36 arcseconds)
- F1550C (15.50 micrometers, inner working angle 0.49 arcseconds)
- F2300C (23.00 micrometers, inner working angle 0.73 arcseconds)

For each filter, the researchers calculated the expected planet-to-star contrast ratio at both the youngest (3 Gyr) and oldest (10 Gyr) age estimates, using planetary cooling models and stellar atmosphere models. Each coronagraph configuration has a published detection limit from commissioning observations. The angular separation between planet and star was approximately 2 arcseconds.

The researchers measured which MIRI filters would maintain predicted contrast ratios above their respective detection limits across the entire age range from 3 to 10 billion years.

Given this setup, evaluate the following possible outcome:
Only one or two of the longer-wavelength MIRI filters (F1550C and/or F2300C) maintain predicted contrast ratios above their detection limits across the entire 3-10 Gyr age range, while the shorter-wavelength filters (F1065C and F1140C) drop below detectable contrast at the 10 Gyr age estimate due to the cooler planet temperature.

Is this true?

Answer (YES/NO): YES